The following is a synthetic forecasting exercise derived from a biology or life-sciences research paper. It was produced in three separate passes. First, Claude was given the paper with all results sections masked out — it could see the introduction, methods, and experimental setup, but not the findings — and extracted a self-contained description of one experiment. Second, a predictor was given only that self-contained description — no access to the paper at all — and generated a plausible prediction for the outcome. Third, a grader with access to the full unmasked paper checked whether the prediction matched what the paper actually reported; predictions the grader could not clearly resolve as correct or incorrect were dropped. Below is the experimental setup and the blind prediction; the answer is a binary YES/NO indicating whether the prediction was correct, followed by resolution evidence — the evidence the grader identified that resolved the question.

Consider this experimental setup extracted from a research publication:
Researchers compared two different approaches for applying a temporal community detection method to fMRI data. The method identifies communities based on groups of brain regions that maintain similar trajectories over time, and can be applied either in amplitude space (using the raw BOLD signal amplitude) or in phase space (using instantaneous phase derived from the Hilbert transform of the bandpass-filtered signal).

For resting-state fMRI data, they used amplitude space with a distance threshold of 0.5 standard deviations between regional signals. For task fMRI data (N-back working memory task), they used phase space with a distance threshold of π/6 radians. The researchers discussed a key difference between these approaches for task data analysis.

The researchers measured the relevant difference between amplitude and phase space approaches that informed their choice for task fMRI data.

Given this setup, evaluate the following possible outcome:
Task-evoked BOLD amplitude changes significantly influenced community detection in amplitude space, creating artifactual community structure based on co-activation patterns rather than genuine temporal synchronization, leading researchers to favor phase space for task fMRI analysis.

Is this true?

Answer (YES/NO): NO